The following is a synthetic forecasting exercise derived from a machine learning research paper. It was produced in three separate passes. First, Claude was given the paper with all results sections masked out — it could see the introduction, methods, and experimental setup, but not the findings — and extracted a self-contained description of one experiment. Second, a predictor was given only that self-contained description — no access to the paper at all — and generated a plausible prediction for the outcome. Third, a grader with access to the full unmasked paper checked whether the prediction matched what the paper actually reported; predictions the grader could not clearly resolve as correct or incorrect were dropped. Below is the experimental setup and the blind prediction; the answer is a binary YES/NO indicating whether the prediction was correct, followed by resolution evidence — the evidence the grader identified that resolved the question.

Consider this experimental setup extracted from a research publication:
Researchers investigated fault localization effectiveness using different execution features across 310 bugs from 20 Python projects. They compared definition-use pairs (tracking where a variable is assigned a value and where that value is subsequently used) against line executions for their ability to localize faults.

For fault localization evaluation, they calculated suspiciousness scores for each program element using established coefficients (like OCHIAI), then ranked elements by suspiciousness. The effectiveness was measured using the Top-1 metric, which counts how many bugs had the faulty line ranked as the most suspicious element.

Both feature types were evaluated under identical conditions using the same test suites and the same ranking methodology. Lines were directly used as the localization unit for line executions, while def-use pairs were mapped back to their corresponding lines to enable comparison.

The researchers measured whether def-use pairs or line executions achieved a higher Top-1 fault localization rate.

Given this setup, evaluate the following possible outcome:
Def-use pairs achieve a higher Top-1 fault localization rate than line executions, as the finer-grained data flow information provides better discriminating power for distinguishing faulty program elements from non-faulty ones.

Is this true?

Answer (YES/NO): NO